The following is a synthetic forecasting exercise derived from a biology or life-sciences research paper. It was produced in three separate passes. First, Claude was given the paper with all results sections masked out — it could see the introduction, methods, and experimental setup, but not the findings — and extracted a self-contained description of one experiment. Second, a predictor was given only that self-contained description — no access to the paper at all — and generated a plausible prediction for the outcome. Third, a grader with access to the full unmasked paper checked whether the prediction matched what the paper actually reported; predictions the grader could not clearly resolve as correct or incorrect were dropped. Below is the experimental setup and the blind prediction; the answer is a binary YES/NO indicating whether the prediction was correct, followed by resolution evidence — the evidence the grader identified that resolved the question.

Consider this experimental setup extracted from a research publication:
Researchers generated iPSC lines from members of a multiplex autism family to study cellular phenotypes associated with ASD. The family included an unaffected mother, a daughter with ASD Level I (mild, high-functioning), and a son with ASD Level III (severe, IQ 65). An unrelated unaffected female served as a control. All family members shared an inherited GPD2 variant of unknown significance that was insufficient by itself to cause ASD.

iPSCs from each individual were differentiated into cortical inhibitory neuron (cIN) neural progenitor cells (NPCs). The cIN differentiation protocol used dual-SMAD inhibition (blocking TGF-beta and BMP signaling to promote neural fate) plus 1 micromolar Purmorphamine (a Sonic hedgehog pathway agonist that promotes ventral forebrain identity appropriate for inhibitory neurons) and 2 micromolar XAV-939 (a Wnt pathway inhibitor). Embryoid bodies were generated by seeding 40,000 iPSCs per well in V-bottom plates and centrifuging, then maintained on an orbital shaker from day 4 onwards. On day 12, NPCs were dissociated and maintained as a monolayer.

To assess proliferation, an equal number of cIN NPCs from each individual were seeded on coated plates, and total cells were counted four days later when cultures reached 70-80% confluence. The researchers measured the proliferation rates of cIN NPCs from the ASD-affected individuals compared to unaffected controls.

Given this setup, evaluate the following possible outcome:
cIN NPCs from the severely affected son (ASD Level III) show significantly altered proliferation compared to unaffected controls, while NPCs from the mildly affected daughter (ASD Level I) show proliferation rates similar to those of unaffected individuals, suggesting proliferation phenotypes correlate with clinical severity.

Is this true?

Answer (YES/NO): NO